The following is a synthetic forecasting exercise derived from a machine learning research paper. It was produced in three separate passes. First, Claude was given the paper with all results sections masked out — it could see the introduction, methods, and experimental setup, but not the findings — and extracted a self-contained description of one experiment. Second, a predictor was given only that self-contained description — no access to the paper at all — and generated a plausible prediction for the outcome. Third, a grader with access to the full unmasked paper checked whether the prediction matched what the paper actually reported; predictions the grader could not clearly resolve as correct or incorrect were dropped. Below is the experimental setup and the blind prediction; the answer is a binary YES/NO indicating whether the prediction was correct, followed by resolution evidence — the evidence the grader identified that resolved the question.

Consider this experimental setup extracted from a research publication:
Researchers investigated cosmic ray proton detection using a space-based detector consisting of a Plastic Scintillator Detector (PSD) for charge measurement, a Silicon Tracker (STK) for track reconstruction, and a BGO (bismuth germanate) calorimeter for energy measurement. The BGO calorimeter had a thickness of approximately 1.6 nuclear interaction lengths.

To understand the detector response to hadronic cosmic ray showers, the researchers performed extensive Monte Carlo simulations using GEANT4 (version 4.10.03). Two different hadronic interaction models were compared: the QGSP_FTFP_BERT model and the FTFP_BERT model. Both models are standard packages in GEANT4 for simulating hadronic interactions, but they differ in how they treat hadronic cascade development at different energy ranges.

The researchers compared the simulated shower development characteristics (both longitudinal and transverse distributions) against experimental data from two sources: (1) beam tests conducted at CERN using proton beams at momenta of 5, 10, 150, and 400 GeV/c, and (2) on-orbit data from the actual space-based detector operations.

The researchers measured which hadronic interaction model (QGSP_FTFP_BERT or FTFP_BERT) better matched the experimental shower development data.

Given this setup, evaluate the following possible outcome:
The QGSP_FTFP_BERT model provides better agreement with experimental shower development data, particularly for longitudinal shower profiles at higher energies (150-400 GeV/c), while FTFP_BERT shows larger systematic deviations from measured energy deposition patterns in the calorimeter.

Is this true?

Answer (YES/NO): NO